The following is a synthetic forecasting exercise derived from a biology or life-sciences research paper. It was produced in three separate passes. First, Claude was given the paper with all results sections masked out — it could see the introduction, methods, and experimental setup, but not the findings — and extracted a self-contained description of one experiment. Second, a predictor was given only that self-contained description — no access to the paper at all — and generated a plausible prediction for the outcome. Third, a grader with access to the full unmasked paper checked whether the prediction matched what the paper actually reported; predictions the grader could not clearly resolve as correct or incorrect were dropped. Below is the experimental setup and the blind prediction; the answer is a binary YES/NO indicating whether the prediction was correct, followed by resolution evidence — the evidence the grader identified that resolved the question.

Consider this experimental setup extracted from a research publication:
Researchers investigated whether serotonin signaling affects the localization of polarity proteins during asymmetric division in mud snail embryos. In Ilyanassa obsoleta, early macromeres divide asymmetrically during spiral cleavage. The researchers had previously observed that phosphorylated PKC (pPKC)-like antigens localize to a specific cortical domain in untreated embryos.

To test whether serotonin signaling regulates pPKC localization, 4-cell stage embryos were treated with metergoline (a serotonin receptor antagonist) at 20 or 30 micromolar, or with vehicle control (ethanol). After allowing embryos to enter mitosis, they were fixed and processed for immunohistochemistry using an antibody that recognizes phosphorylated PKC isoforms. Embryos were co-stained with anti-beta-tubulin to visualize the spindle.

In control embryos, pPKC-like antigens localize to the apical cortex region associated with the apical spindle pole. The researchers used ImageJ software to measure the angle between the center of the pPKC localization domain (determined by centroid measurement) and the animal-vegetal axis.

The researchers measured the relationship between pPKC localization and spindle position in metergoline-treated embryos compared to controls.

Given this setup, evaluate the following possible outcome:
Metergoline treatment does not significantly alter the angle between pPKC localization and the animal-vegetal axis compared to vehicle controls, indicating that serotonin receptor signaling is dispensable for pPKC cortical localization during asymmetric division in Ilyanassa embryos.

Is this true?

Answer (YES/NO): NO